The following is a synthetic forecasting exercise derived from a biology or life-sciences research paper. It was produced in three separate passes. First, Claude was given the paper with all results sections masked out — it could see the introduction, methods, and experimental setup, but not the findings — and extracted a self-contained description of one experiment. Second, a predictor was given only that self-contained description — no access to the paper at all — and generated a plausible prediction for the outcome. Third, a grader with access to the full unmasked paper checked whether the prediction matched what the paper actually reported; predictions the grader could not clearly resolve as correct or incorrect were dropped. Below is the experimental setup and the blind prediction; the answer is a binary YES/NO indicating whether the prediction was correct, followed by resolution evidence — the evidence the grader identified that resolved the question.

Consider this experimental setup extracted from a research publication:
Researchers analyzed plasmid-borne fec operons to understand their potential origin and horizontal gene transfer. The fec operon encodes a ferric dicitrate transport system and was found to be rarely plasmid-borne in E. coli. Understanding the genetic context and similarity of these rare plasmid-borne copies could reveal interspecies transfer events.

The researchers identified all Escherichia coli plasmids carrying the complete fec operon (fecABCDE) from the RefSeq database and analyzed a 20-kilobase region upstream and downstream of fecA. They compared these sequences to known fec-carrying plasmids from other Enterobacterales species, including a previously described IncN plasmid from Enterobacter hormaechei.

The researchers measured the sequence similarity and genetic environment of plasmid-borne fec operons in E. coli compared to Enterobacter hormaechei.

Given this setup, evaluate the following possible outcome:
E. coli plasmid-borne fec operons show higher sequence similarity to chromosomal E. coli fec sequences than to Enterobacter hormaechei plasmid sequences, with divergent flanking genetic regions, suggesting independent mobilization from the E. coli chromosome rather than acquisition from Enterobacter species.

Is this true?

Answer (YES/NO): NO